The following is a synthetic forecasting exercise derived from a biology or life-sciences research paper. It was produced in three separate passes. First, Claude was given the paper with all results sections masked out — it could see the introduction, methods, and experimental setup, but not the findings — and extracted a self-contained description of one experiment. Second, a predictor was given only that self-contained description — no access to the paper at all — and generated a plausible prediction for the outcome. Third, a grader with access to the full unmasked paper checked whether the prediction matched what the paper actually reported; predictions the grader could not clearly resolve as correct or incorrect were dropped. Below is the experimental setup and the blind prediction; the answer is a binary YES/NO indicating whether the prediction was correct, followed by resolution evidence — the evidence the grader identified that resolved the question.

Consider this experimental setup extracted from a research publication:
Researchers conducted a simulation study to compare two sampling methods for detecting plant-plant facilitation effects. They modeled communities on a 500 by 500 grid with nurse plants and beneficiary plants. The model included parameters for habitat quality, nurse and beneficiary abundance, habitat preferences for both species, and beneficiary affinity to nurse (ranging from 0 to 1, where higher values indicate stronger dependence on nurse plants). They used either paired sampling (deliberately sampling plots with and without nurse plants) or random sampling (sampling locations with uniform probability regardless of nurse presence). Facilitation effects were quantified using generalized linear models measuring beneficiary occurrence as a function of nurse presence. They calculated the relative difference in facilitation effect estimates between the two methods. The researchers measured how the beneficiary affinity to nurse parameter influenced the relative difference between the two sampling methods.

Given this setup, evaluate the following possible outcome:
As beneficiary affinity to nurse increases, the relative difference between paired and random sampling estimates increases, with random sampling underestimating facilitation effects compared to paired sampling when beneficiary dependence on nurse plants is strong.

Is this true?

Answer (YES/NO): YES